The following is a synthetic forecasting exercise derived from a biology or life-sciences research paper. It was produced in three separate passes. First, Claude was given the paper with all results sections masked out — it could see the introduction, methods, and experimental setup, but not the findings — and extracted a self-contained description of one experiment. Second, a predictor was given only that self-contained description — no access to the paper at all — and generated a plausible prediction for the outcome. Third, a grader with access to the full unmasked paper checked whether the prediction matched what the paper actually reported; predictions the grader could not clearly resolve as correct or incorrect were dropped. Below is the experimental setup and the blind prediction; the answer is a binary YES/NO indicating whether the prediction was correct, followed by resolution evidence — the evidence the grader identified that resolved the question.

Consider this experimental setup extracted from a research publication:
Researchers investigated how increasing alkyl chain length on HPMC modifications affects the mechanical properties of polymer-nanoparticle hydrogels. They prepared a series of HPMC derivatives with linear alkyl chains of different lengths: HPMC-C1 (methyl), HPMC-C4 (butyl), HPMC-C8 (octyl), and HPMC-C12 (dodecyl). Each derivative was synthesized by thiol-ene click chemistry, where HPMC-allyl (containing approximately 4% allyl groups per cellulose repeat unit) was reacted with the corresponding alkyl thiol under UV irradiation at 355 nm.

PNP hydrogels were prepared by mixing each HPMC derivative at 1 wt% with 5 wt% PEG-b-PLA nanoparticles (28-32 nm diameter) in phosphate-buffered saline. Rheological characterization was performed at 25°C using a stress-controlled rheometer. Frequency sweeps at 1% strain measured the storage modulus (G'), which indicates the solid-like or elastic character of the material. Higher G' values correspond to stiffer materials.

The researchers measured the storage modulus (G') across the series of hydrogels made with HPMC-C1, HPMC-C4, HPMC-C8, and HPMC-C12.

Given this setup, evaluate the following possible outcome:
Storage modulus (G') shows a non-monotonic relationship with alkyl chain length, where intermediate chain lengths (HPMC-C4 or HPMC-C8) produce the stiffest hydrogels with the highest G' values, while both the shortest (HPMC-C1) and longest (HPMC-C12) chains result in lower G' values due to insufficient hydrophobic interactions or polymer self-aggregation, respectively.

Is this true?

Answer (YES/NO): NO